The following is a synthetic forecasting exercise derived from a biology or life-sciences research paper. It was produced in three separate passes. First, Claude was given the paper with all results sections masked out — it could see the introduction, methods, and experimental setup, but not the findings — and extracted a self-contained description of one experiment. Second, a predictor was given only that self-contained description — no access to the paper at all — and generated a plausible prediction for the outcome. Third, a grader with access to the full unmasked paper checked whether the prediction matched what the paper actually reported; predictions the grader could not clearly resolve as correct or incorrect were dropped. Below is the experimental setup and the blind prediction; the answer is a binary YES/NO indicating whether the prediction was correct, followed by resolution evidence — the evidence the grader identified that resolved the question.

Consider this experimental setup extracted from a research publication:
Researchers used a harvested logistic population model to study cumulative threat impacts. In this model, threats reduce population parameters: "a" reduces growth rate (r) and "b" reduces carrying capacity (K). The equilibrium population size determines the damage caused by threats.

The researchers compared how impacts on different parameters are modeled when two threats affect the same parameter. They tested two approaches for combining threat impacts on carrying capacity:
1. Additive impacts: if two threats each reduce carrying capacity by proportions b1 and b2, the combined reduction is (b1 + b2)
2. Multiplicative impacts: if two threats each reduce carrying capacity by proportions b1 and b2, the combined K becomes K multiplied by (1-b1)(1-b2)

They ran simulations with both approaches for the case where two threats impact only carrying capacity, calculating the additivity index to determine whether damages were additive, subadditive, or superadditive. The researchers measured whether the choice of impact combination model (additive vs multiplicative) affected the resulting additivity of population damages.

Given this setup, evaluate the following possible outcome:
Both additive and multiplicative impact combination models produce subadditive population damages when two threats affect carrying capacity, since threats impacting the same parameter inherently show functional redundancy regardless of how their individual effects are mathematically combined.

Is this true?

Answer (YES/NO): NO